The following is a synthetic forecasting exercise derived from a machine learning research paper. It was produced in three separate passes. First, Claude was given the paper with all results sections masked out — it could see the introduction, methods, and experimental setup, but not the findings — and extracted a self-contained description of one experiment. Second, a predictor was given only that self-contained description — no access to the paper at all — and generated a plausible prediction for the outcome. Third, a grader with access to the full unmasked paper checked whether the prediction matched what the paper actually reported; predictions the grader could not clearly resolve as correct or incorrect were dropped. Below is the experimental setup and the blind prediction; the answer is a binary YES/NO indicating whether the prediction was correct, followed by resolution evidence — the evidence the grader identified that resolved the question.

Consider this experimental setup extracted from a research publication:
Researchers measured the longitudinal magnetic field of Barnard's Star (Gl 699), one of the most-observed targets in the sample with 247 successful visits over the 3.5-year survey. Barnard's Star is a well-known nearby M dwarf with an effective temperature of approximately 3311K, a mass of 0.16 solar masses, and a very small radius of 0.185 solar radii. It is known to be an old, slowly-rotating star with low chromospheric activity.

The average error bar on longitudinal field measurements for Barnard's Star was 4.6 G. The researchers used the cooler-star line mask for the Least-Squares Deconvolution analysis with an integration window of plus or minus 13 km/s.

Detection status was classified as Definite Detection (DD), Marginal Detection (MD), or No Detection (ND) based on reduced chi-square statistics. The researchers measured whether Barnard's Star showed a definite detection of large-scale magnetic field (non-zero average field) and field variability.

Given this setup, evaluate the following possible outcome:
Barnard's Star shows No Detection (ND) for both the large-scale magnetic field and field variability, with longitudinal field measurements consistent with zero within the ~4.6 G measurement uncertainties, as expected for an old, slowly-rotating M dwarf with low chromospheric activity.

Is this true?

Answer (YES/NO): NO